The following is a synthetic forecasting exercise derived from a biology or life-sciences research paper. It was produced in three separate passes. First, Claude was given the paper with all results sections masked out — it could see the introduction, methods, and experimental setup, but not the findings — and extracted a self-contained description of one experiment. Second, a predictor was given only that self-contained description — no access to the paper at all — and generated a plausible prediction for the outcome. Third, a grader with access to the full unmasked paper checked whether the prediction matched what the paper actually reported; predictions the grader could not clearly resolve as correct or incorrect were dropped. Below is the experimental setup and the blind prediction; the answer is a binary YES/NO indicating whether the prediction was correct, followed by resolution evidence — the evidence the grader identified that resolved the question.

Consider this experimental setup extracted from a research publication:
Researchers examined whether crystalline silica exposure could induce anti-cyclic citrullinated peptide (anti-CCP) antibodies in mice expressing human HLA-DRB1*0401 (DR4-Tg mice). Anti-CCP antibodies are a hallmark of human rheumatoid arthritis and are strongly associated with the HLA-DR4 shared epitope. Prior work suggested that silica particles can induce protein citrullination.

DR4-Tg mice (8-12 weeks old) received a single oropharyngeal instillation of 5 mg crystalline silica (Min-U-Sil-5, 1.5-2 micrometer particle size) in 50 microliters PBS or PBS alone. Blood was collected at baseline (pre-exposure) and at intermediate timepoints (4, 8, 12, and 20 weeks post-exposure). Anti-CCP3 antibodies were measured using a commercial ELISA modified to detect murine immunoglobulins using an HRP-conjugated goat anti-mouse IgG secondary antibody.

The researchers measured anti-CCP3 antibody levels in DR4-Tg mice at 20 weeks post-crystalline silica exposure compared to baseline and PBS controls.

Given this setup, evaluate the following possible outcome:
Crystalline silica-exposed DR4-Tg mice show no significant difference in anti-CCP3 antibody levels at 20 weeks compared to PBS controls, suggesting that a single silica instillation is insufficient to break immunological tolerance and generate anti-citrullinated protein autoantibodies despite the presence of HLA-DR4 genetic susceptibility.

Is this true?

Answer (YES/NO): YES